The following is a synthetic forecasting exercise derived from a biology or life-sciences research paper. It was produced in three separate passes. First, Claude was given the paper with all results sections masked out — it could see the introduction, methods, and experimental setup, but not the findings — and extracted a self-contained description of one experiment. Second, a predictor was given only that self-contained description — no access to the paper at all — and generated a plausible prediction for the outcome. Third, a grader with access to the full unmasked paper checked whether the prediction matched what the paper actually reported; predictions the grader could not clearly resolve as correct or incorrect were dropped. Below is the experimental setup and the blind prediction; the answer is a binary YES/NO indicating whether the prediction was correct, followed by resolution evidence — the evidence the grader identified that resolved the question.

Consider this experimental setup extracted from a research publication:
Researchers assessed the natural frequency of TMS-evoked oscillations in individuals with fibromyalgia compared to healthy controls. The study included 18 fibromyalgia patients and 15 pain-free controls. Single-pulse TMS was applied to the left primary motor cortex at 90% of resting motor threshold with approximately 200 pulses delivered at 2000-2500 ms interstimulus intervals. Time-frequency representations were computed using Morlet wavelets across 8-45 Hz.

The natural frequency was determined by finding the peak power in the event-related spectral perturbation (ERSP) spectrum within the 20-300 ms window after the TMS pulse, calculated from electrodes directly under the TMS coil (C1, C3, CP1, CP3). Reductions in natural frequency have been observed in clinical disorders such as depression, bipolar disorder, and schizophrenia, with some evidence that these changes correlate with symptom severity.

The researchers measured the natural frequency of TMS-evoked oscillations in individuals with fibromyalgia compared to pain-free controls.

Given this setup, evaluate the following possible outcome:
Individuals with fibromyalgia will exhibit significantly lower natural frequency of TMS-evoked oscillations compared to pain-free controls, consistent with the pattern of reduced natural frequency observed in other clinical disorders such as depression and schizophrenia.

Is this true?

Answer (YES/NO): NO